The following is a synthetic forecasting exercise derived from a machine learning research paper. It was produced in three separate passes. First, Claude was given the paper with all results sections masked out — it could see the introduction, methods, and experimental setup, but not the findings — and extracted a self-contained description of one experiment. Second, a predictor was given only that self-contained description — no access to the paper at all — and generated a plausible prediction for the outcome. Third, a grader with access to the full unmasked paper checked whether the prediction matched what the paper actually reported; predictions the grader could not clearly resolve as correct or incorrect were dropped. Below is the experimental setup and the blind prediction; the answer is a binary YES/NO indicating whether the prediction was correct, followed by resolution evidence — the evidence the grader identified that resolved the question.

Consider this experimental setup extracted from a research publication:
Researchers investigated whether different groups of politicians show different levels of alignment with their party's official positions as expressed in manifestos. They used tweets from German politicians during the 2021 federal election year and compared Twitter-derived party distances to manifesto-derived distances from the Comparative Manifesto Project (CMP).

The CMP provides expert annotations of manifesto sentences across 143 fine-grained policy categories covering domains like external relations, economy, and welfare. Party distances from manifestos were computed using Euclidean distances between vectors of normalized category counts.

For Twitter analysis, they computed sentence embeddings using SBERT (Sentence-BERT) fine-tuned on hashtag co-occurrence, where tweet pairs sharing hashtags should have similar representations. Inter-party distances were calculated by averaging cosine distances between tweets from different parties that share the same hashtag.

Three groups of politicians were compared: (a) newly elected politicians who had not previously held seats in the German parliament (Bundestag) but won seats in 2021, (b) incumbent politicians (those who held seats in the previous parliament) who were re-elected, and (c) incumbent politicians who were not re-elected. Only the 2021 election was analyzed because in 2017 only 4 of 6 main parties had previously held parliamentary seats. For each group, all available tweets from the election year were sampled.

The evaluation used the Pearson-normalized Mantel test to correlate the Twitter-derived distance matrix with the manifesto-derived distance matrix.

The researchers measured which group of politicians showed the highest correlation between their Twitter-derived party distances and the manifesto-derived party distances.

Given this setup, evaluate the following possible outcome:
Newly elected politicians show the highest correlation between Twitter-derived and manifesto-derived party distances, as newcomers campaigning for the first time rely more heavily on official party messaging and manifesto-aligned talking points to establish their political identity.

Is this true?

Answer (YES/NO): NO